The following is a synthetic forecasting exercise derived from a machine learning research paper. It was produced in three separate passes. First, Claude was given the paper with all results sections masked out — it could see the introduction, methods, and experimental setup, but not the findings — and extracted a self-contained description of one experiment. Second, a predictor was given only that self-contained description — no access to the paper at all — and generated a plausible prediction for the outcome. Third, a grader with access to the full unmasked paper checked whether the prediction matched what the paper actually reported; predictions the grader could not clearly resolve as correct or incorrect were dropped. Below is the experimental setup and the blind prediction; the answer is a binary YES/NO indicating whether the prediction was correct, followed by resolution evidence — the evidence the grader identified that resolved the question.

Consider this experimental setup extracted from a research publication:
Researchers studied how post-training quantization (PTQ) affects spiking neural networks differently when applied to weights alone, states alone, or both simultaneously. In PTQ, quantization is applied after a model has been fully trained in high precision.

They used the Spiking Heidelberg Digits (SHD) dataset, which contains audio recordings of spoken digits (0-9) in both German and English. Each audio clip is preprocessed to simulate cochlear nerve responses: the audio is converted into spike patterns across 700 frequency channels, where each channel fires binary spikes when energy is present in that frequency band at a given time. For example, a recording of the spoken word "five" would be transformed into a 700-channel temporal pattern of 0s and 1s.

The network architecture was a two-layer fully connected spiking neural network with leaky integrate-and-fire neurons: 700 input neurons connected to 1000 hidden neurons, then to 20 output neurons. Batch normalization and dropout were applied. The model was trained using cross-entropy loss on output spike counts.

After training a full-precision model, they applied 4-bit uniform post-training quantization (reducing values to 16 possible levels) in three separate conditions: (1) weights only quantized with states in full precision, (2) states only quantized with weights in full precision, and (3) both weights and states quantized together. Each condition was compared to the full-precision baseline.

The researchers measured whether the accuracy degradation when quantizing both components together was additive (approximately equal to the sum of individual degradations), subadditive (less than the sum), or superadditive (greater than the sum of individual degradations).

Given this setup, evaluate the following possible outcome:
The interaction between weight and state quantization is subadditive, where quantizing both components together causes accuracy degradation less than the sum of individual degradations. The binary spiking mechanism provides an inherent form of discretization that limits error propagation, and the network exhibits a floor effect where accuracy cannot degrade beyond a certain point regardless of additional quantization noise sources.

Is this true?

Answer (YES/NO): NO